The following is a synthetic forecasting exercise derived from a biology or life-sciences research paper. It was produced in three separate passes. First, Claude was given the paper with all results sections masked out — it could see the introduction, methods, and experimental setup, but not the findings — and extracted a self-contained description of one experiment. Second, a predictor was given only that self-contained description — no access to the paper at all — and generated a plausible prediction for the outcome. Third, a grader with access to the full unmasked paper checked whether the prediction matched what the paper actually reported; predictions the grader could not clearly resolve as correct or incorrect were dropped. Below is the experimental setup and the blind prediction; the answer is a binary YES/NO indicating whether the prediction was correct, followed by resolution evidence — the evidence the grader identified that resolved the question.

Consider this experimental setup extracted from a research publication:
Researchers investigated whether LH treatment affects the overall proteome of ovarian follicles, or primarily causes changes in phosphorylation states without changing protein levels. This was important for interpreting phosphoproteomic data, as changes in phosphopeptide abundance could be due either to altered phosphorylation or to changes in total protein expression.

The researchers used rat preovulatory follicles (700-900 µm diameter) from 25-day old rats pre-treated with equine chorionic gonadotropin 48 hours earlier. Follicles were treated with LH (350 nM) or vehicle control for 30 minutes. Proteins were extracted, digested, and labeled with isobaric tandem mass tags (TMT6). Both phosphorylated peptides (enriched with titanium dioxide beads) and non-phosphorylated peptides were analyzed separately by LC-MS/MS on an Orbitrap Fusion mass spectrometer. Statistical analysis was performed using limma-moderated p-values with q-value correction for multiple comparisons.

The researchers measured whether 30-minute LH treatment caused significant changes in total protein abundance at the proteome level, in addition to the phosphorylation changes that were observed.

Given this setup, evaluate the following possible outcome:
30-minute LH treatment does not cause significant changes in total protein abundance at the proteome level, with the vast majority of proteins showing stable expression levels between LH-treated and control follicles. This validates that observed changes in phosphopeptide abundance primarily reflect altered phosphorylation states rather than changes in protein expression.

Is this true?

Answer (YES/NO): YES